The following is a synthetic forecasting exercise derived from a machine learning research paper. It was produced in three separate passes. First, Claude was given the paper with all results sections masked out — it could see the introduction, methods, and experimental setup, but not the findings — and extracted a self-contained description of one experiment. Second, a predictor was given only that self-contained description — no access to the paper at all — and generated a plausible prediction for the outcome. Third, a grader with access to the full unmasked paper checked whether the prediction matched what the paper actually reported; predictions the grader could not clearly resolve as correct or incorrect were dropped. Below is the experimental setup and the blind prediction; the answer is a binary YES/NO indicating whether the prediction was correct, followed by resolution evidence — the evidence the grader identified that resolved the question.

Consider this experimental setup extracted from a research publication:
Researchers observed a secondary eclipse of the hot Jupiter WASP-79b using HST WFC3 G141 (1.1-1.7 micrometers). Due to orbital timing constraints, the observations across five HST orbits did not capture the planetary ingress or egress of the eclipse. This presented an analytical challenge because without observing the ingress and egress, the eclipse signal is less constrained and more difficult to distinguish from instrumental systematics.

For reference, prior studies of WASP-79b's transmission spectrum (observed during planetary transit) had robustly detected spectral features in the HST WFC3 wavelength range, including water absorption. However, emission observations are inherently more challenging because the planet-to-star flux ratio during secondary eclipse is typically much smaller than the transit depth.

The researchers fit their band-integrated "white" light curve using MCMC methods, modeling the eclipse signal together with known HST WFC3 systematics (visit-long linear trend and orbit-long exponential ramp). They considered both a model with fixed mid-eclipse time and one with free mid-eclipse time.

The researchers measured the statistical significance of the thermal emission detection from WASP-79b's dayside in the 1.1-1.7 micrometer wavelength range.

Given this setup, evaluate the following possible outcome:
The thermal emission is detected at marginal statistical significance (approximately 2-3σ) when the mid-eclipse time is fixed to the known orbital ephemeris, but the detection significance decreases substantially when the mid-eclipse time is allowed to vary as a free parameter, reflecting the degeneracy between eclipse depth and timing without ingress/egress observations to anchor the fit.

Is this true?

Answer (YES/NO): NO